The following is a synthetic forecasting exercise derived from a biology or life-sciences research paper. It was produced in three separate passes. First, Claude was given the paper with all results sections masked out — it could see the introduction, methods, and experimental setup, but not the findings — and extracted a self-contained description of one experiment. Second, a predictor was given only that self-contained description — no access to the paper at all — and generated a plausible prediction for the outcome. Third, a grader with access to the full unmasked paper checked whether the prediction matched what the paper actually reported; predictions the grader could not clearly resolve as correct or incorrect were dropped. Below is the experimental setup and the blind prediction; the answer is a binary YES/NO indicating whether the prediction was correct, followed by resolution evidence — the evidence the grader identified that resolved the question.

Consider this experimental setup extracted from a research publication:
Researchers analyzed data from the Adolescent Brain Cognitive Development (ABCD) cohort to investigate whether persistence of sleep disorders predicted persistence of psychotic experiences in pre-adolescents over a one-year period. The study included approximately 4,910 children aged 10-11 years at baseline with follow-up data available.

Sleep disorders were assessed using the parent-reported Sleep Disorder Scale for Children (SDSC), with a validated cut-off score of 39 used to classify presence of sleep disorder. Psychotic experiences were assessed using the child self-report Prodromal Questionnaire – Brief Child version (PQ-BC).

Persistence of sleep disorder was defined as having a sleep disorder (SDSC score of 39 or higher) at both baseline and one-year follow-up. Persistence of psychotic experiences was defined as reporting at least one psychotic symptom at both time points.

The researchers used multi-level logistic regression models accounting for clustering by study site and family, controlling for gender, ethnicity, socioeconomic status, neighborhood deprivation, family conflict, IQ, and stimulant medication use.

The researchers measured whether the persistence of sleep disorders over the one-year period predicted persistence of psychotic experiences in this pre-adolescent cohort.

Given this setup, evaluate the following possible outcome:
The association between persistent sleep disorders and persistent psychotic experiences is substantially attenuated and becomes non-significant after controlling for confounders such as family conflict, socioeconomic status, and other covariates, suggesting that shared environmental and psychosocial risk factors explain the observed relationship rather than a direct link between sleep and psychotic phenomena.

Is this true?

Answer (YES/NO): NO